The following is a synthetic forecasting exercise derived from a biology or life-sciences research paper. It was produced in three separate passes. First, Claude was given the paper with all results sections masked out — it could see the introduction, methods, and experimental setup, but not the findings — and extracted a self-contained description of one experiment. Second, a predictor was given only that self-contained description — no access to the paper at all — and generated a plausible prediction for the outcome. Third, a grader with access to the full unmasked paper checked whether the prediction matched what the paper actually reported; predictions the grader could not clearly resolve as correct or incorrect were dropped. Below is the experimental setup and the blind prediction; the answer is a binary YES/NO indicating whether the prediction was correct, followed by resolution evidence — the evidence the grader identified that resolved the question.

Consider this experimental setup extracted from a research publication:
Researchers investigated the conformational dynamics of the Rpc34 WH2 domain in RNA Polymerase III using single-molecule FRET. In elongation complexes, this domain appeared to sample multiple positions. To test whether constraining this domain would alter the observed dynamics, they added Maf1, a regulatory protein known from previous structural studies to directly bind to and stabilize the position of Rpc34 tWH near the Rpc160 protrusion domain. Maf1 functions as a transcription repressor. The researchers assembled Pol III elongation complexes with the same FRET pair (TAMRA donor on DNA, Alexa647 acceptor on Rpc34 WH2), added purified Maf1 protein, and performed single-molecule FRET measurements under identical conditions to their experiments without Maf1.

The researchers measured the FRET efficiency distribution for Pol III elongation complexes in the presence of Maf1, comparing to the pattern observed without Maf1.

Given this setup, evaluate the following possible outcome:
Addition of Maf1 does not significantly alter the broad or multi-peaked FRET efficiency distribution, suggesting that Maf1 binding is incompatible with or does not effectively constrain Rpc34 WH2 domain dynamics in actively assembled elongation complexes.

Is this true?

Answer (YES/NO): NO